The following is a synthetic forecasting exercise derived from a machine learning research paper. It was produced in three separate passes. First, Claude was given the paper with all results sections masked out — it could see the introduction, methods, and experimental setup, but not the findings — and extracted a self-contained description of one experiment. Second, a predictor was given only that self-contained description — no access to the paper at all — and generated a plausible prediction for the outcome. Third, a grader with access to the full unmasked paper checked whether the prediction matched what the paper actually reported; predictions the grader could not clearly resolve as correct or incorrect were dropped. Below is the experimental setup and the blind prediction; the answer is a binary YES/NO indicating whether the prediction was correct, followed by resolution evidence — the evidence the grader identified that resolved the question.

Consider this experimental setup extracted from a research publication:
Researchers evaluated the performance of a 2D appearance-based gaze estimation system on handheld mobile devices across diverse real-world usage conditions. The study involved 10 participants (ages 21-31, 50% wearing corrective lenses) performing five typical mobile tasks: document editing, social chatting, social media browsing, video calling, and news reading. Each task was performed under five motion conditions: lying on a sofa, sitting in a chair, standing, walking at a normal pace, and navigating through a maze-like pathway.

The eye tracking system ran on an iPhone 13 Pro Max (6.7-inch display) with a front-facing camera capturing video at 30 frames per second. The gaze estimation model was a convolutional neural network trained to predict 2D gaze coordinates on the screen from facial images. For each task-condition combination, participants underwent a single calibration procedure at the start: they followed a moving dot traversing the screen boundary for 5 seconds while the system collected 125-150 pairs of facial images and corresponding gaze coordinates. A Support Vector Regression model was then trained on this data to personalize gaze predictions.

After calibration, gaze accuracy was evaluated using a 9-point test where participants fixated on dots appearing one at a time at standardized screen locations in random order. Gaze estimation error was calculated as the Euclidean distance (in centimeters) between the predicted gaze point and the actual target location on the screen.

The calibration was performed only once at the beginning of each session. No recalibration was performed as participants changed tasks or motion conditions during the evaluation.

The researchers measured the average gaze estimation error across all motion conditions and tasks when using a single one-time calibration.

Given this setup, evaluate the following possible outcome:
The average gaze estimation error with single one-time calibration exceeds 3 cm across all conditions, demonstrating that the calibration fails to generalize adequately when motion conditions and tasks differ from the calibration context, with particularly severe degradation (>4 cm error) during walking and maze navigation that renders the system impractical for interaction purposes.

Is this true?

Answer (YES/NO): NO